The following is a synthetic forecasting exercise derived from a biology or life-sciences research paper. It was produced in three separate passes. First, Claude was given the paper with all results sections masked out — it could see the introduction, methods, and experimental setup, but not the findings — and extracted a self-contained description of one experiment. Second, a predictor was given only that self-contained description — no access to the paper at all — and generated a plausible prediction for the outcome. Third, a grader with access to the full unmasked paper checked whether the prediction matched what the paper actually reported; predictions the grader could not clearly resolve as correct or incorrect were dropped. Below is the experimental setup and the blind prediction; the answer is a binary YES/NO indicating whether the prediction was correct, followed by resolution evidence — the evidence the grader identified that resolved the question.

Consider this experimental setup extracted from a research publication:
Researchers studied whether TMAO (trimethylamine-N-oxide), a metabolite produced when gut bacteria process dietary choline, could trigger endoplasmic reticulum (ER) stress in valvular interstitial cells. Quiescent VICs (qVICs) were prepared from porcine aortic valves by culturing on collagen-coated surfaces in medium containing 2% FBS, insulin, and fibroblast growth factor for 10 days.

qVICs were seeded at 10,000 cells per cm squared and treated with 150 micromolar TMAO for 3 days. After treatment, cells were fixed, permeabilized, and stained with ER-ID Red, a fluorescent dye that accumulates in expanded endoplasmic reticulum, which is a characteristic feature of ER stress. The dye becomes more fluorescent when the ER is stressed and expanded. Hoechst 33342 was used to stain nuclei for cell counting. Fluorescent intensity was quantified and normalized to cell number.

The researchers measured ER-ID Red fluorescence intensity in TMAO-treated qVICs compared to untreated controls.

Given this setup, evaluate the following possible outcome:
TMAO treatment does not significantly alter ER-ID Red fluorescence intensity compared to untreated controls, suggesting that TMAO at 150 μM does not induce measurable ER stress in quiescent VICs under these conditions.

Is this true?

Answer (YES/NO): NO